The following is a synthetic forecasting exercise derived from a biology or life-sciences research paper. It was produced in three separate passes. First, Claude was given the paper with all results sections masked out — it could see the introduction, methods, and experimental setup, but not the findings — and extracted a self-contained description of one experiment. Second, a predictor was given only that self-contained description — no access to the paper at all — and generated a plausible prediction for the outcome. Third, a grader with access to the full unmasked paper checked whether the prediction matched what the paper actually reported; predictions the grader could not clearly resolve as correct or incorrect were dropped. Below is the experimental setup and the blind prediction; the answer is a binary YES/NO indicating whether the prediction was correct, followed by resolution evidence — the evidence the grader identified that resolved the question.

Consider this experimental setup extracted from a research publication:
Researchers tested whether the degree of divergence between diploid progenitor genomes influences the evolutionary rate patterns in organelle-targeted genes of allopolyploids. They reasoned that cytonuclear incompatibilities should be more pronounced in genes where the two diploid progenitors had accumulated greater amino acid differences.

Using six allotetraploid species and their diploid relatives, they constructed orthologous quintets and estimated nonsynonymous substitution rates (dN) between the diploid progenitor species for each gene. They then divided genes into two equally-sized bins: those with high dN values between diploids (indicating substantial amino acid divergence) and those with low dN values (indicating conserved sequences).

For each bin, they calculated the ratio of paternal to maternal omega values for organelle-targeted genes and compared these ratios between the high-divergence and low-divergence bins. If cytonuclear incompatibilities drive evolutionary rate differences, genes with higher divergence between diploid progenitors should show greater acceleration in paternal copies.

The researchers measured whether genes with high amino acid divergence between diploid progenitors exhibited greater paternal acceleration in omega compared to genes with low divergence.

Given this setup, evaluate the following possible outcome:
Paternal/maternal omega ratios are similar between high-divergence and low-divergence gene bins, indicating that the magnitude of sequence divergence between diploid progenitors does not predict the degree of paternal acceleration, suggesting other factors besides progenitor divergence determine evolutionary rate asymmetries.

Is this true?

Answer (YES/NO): YES